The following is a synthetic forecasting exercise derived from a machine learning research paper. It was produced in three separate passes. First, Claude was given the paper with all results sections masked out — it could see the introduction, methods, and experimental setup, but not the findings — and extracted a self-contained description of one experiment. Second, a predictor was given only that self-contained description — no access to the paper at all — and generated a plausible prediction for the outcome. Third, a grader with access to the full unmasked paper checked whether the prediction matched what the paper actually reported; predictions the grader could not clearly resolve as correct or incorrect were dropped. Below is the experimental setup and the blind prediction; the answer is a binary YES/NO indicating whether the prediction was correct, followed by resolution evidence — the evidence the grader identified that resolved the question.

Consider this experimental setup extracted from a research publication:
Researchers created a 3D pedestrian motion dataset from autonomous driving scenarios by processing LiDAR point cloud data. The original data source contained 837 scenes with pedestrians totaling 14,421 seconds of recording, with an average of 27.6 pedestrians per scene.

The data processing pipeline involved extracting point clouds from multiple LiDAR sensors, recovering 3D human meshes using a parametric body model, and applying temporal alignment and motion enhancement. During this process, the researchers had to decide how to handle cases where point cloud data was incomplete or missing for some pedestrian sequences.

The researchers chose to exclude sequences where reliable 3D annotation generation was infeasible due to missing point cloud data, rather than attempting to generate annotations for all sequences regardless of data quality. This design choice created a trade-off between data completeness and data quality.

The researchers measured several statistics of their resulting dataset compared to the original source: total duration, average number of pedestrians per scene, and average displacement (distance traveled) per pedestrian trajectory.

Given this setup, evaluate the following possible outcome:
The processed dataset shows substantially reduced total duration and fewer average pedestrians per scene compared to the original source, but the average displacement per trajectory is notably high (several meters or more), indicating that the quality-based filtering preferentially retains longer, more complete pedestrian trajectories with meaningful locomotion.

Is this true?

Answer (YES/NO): NO